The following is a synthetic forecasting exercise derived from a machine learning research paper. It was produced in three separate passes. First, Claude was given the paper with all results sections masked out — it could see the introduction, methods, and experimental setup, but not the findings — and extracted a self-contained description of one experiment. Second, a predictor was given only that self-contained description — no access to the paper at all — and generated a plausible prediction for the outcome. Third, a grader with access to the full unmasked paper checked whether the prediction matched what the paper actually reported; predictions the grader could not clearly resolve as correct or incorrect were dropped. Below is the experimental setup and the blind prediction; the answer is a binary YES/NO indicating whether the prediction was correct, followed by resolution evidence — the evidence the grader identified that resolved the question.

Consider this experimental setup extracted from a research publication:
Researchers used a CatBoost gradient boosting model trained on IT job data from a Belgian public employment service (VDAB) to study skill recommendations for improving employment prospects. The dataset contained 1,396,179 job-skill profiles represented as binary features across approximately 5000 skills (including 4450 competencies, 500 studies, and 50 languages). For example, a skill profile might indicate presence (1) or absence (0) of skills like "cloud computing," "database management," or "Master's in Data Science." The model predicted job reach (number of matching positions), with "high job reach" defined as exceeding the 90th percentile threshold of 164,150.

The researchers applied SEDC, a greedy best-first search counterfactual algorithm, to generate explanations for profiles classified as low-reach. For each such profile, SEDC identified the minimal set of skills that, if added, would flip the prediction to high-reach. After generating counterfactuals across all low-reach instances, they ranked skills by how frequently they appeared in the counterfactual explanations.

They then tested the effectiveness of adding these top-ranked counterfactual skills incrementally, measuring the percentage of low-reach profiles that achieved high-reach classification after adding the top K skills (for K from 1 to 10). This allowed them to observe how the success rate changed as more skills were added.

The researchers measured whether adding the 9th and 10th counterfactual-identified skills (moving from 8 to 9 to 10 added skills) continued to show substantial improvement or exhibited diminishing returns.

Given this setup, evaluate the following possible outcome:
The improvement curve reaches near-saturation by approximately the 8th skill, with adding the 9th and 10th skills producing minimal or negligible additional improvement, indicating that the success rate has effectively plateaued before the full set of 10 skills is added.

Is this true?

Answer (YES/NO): YES